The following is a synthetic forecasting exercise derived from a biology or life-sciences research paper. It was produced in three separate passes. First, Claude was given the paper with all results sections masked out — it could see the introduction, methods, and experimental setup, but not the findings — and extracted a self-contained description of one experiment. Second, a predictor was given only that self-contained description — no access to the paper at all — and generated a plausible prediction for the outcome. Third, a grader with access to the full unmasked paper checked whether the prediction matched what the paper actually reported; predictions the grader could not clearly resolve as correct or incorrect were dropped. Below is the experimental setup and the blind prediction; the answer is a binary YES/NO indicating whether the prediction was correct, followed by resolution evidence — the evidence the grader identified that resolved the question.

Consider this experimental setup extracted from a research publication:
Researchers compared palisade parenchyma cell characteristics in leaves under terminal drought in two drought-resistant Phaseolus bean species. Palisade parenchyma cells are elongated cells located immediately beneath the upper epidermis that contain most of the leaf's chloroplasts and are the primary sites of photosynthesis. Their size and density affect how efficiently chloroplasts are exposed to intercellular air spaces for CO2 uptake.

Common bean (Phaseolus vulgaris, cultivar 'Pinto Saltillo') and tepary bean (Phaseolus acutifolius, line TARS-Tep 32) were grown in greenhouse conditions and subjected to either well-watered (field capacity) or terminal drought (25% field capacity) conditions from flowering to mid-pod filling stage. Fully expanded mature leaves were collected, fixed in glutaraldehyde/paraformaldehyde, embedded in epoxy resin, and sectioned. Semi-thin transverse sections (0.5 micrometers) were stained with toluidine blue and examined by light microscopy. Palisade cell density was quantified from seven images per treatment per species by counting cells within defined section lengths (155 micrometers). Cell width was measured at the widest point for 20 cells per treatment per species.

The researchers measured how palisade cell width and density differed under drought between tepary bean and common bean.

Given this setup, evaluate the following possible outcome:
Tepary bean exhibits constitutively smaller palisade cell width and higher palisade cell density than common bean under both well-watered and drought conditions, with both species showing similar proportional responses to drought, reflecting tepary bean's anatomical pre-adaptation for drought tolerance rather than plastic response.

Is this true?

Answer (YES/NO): NO